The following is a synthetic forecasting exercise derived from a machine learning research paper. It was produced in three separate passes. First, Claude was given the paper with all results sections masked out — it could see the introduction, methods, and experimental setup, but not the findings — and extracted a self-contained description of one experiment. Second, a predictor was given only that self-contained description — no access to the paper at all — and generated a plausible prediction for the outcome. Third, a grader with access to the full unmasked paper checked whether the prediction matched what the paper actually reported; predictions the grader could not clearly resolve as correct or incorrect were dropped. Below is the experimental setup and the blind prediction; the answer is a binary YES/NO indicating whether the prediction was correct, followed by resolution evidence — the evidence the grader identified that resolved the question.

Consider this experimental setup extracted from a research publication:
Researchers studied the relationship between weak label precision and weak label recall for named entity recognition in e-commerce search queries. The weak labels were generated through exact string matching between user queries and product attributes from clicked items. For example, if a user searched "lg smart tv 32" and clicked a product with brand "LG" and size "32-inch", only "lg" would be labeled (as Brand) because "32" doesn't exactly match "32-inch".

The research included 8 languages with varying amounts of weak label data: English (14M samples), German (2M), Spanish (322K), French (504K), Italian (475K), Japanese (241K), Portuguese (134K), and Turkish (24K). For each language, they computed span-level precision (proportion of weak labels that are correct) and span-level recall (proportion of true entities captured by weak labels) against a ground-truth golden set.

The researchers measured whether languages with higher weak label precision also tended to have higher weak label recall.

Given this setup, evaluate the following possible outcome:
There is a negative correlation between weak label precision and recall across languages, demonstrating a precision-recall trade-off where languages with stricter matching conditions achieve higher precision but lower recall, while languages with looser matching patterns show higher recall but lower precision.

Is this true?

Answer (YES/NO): NO